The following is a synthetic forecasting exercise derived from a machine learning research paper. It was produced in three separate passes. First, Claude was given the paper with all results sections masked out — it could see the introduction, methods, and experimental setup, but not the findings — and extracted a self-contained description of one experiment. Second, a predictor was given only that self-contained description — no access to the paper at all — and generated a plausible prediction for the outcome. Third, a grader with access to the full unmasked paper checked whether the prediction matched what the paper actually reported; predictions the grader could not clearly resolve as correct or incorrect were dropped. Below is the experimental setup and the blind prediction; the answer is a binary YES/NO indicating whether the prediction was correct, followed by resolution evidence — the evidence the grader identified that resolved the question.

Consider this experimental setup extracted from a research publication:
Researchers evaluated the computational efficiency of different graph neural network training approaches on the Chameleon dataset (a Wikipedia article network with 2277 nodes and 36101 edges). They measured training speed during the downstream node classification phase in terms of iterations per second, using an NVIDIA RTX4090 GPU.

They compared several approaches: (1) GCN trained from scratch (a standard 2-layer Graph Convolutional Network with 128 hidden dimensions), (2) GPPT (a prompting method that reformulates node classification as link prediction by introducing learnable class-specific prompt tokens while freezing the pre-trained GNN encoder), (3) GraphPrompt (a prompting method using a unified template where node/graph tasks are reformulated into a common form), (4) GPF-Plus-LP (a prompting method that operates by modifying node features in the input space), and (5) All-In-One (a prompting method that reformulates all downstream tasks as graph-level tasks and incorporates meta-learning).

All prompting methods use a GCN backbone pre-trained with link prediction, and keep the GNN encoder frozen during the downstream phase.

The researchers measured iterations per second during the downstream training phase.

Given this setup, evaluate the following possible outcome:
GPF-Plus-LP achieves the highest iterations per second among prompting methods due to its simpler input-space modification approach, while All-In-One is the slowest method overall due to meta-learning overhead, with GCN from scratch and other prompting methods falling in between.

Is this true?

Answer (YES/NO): NO